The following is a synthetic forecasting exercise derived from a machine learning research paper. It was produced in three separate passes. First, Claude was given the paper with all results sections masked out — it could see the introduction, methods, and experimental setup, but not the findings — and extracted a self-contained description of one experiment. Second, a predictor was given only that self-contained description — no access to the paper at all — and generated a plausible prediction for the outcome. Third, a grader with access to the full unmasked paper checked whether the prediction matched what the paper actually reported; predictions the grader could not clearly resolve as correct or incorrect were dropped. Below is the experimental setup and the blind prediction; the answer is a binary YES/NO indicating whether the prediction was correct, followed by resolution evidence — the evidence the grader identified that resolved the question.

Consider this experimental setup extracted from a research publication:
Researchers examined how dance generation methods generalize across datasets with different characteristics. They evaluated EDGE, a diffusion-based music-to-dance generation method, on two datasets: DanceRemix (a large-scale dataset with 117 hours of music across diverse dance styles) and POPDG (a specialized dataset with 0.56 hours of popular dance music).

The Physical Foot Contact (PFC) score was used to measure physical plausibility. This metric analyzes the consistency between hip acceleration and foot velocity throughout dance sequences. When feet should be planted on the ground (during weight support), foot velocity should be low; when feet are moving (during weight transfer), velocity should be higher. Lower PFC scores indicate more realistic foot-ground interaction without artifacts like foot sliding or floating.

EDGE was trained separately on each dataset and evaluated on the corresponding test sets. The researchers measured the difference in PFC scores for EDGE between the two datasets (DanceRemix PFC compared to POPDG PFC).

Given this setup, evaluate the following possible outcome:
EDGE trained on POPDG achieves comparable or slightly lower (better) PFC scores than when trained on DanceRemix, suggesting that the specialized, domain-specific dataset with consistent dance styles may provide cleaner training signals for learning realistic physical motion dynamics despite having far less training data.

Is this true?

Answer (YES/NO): NO